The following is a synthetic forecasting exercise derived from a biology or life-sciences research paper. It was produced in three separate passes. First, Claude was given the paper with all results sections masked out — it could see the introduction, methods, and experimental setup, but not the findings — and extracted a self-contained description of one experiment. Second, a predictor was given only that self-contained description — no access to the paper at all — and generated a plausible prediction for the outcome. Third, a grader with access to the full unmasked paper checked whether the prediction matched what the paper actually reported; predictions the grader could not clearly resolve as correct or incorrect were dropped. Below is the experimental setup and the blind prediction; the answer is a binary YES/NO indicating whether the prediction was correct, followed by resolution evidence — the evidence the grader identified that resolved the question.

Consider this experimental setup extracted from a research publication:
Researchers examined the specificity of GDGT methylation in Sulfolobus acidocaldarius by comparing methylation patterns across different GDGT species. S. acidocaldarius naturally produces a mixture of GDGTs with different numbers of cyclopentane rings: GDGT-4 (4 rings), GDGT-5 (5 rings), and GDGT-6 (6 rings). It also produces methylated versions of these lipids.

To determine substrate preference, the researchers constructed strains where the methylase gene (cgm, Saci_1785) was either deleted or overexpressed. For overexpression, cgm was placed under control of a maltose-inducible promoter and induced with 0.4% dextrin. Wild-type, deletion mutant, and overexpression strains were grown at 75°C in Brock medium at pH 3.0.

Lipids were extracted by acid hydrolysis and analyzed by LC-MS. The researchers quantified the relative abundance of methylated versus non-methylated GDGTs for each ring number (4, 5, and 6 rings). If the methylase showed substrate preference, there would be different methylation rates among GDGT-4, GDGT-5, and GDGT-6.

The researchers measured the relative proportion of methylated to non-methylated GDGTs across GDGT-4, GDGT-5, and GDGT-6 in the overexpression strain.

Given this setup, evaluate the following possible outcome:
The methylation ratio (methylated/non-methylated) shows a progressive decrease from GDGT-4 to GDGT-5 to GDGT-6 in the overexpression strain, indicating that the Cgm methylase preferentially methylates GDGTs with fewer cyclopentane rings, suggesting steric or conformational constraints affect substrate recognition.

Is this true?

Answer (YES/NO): NO